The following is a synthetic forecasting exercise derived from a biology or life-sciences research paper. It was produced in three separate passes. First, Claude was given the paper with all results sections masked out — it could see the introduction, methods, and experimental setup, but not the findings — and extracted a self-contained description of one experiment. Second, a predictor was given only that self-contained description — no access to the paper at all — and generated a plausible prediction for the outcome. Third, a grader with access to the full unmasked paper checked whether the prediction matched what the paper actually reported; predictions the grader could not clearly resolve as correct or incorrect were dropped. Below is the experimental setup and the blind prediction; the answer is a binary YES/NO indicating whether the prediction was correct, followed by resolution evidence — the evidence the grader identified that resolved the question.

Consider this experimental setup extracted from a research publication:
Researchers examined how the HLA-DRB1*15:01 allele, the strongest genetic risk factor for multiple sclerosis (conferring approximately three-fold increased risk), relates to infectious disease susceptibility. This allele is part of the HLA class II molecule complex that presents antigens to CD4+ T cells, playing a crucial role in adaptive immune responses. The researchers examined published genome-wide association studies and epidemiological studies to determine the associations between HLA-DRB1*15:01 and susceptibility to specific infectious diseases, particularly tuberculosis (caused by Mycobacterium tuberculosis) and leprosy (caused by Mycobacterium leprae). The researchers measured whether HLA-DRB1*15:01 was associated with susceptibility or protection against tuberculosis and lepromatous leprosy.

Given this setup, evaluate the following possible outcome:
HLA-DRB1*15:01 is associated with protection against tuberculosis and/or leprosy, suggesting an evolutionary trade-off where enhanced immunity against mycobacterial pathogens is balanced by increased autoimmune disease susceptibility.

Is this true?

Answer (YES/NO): NO